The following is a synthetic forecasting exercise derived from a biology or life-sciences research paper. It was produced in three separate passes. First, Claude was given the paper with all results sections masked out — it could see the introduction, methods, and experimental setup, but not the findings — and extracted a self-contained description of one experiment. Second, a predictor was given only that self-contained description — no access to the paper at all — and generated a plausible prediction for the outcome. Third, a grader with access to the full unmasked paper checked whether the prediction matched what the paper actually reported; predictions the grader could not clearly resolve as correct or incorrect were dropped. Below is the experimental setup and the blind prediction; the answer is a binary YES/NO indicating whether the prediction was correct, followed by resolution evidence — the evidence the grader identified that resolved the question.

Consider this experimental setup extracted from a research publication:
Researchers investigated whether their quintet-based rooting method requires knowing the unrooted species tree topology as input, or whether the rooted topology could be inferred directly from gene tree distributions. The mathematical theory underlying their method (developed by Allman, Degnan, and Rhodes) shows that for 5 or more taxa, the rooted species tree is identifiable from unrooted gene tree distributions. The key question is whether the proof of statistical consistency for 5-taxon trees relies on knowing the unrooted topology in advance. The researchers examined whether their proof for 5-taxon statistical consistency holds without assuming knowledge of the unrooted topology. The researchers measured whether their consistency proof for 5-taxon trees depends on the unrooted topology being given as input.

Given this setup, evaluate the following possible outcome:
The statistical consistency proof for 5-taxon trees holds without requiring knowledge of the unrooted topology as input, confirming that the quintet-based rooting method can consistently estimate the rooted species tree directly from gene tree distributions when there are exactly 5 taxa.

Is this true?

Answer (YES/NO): YES